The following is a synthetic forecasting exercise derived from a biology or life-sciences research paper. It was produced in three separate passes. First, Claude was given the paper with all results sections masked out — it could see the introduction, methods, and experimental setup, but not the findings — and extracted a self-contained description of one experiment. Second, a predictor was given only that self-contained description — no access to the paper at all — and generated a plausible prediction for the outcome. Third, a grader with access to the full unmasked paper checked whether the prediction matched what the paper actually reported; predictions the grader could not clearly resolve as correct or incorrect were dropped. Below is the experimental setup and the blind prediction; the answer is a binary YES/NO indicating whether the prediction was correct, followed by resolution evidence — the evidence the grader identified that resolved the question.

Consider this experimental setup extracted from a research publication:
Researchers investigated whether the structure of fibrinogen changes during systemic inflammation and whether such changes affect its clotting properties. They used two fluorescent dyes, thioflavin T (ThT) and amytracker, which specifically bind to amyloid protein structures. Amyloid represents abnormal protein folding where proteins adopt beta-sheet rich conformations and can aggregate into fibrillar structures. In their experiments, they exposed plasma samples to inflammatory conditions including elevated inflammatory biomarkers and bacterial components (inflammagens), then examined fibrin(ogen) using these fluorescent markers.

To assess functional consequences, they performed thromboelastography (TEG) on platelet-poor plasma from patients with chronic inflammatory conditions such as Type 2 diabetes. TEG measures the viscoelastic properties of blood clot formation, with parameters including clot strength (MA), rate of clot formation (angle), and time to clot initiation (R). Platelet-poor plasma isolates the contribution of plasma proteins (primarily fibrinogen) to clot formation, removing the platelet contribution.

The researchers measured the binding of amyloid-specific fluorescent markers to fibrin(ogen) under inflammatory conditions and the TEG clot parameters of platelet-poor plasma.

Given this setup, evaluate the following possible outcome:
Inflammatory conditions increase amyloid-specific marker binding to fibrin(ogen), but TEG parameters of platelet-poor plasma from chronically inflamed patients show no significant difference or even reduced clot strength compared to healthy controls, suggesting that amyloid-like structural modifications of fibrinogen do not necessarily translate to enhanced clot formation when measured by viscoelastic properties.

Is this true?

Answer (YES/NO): NO